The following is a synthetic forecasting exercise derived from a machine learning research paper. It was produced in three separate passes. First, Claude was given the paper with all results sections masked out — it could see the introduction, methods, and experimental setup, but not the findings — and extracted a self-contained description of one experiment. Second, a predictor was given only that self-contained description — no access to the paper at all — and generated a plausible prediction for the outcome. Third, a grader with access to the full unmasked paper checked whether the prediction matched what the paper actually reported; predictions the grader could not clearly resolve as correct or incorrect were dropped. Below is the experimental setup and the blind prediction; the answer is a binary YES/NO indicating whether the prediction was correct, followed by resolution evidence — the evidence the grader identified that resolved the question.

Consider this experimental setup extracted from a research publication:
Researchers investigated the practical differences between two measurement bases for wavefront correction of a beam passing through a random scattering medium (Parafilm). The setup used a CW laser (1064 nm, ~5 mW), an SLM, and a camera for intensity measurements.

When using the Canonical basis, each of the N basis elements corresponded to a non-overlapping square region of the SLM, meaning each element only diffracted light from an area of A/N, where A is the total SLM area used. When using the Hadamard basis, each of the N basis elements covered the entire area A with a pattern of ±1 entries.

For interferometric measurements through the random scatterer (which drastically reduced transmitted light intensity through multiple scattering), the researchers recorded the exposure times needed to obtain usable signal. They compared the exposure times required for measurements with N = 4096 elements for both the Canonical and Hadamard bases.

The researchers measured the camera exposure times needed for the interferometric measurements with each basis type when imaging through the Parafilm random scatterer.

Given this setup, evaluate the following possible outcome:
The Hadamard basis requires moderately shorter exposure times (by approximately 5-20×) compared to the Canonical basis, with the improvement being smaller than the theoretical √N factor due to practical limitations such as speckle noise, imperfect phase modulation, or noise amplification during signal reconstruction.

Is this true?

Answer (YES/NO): NO